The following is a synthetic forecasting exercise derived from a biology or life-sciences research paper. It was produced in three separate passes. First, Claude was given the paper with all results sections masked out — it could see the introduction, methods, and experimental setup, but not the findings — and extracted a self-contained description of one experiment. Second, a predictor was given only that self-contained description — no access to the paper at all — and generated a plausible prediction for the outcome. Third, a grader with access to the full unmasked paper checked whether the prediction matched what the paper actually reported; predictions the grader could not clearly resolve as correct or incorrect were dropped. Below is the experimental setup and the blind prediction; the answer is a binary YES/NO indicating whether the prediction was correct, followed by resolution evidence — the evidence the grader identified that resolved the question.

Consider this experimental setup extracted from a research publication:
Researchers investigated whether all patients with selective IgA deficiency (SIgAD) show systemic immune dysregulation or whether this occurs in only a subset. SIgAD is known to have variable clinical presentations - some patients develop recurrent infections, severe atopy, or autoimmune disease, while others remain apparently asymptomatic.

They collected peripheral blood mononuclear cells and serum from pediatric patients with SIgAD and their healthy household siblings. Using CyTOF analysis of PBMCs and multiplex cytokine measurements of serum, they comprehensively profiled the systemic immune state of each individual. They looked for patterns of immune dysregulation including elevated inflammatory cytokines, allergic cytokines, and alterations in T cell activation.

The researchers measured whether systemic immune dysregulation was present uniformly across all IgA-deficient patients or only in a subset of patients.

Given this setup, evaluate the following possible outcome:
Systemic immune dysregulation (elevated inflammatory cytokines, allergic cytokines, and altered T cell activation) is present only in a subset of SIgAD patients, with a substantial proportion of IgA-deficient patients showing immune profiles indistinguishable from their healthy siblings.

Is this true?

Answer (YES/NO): YES